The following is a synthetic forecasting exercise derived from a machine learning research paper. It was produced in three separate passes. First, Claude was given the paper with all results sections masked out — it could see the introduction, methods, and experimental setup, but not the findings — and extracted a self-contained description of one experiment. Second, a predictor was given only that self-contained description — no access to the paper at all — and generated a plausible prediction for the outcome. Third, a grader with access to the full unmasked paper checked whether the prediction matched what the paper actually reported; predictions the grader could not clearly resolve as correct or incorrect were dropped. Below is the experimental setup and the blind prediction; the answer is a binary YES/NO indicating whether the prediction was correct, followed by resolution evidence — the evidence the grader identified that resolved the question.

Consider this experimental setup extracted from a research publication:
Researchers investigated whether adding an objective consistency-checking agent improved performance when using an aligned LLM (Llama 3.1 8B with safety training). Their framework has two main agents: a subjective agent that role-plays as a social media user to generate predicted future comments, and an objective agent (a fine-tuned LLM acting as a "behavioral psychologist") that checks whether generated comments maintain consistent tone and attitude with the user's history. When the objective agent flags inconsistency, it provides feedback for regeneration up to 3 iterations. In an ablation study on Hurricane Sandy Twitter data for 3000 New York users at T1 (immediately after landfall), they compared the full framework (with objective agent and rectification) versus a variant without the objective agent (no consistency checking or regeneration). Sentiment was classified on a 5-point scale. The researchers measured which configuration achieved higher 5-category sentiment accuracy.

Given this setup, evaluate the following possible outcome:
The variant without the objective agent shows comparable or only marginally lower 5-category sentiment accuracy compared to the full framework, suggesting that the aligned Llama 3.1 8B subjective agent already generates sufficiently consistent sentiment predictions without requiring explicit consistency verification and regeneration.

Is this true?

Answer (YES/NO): NO